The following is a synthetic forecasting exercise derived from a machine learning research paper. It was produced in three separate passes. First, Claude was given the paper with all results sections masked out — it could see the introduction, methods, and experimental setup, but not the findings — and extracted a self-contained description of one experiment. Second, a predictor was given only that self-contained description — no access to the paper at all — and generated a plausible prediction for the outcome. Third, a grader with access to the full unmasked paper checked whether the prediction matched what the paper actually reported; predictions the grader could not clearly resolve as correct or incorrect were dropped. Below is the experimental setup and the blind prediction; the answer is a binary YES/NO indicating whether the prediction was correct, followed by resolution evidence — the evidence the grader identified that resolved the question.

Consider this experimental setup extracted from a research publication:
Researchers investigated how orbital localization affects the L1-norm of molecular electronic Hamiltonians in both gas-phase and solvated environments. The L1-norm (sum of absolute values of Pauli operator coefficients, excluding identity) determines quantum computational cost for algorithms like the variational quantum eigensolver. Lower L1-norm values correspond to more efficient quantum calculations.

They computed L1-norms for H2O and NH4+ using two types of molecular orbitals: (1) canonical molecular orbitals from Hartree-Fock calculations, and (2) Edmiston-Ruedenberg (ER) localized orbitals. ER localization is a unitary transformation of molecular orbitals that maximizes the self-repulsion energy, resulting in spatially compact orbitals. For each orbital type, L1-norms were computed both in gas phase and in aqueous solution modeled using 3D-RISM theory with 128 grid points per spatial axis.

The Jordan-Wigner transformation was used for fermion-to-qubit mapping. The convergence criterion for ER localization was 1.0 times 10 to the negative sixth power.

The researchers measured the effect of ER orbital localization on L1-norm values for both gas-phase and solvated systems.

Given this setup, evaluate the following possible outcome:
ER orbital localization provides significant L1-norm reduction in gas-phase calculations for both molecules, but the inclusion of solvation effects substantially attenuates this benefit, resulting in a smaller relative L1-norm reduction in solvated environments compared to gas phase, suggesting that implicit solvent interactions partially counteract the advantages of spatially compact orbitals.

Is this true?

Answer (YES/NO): NO